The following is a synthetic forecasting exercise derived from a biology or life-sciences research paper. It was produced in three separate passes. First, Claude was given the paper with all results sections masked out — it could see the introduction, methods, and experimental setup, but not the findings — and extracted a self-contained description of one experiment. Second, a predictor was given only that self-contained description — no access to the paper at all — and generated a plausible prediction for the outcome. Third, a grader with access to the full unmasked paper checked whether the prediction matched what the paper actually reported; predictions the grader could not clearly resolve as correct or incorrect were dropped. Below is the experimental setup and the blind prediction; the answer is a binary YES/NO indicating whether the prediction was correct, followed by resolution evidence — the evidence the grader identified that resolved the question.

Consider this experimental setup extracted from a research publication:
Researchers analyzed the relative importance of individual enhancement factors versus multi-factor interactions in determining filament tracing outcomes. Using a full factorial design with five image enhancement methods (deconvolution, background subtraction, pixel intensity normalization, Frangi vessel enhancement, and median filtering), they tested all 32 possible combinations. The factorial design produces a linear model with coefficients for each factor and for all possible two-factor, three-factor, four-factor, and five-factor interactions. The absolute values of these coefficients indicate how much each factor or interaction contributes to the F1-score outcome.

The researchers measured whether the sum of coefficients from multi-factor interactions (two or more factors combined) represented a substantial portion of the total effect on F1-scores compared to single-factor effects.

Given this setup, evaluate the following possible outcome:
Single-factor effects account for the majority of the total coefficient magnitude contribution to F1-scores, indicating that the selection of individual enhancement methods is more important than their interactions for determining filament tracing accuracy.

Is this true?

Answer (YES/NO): NO